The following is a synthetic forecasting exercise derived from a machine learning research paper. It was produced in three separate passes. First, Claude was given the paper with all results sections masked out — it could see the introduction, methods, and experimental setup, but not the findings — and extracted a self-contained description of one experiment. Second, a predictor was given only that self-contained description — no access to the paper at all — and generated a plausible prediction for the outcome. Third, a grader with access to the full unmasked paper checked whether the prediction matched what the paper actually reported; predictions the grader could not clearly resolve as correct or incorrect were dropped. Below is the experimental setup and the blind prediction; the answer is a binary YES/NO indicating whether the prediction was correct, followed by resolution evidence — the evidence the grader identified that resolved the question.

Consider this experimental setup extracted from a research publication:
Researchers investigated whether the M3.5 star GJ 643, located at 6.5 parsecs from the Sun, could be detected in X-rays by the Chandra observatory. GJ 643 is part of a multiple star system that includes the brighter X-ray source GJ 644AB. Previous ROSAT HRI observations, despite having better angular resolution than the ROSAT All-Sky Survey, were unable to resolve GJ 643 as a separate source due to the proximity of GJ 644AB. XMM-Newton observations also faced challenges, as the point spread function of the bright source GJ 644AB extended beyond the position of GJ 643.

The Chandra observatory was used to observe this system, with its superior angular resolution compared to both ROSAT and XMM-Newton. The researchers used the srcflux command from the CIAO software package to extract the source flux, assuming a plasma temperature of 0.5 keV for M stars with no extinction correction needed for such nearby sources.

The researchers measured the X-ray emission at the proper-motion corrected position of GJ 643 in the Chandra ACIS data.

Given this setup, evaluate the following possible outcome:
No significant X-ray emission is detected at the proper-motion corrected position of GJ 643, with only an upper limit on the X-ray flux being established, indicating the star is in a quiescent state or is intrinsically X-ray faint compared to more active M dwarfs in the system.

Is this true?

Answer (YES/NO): NO